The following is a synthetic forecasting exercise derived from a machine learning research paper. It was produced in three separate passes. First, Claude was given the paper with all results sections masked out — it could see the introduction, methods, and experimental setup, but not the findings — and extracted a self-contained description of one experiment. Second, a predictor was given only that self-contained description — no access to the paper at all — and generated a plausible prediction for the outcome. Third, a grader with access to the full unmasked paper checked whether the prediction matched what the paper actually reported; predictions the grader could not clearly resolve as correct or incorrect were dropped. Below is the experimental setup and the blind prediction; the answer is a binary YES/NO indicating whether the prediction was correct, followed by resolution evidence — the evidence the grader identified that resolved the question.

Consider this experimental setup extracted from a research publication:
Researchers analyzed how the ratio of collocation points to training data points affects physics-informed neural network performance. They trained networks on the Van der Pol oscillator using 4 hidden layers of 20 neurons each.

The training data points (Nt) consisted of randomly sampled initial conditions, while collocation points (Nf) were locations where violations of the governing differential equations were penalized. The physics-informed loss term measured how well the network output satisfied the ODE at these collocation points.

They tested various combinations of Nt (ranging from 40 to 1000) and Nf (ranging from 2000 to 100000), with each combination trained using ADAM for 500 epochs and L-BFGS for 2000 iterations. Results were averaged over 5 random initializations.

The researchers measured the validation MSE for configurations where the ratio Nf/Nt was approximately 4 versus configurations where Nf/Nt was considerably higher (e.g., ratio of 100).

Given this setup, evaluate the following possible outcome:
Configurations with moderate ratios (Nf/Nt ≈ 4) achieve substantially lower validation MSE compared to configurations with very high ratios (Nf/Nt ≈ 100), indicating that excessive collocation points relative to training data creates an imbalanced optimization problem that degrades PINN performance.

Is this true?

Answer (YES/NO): NO